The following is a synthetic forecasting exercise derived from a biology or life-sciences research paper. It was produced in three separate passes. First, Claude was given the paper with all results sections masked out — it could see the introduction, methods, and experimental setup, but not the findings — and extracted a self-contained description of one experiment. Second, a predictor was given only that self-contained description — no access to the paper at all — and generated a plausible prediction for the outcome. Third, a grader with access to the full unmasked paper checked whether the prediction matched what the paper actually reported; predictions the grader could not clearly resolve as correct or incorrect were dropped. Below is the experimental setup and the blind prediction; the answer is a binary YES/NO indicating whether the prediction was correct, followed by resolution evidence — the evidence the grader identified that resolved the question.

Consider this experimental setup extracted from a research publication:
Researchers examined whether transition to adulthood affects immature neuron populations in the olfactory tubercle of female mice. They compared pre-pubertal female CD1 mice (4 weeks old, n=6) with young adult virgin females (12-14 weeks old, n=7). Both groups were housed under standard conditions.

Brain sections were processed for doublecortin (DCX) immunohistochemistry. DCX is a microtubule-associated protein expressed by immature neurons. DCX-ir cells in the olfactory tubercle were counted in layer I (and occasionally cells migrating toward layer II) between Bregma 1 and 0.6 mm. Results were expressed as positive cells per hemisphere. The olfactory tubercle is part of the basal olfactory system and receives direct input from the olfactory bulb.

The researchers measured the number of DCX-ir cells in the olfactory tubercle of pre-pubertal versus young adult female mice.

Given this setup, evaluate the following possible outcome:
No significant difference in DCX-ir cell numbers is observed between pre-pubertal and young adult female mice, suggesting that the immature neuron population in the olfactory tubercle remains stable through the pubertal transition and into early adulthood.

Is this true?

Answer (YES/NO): YES